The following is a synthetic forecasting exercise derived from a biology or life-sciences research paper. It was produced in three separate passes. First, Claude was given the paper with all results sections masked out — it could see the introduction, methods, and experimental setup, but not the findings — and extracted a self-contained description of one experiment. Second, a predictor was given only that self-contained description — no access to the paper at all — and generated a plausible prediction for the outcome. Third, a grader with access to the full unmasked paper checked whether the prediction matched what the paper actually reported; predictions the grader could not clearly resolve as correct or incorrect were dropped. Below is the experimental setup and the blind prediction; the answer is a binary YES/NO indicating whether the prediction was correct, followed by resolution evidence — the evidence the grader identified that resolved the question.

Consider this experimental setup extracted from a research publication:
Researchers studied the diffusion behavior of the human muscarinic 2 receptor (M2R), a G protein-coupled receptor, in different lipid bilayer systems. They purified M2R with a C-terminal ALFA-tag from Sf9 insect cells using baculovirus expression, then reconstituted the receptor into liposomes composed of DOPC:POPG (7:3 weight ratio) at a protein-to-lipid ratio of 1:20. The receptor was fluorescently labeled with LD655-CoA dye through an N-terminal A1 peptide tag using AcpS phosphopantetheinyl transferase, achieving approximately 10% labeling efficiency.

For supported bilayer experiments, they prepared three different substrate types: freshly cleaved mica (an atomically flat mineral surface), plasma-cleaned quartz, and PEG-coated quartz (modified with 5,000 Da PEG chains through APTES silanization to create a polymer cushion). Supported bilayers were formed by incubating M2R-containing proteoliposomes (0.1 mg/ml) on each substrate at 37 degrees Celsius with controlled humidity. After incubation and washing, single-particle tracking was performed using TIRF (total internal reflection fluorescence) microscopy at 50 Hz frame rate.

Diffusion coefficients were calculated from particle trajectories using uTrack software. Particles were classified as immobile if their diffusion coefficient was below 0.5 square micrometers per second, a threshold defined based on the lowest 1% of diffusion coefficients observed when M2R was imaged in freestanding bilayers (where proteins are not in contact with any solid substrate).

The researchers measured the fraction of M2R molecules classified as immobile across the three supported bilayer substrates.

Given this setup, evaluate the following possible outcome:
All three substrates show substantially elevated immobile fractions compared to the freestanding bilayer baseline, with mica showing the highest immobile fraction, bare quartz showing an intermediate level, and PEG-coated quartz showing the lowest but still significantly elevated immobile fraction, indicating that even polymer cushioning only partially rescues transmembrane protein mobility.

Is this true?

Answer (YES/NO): NO